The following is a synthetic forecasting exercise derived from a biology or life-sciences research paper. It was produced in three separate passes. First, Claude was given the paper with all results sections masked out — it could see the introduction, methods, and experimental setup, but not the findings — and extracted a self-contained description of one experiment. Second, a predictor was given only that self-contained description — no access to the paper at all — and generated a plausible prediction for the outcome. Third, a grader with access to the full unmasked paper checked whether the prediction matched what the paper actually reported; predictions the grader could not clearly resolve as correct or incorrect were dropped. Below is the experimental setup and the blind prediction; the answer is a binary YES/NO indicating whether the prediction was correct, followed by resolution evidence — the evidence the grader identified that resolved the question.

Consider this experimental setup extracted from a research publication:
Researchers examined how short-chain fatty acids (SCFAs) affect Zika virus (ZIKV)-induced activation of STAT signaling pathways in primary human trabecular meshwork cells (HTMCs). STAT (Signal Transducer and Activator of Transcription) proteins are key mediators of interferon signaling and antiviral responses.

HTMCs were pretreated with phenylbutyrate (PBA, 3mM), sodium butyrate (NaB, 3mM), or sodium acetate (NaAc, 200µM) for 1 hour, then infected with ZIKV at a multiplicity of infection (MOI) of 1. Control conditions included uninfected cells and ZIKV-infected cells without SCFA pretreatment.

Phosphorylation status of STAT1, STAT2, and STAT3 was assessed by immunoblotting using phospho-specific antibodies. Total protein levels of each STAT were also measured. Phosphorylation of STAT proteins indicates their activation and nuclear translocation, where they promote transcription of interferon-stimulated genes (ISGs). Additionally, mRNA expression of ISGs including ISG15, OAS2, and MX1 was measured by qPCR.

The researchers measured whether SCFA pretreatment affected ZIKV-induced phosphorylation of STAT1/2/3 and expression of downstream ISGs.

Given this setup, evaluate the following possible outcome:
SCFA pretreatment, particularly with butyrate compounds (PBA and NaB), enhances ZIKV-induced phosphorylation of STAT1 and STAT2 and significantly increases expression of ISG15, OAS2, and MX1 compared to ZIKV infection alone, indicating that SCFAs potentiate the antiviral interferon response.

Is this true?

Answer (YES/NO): NO